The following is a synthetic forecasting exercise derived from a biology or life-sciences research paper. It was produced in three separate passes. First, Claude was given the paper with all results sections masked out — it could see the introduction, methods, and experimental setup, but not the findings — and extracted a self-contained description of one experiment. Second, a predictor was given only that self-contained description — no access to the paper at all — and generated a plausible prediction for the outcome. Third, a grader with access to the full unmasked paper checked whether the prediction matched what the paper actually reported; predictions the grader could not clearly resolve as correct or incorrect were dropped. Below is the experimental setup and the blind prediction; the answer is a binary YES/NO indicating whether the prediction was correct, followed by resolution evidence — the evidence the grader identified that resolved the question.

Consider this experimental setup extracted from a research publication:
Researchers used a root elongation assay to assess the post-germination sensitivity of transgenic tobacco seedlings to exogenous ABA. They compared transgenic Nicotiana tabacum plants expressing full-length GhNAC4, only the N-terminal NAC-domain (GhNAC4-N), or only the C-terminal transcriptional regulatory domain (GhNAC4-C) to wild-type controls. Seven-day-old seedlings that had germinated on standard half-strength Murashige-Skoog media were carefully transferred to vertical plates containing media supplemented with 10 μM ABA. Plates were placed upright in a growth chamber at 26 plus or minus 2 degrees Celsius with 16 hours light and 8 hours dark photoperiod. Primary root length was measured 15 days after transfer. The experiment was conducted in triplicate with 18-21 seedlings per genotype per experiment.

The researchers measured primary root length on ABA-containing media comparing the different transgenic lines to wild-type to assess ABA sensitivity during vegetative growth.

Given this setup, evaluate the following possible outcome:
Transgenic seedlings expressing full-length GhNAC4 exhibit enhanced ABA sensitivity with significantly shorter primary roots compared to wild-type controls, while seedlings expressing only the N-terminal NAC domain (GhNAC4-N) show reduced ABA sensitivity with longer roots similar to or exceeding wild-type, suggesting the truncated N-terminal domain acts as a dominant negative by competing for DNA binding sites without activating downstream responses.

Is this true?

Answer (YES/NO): NO